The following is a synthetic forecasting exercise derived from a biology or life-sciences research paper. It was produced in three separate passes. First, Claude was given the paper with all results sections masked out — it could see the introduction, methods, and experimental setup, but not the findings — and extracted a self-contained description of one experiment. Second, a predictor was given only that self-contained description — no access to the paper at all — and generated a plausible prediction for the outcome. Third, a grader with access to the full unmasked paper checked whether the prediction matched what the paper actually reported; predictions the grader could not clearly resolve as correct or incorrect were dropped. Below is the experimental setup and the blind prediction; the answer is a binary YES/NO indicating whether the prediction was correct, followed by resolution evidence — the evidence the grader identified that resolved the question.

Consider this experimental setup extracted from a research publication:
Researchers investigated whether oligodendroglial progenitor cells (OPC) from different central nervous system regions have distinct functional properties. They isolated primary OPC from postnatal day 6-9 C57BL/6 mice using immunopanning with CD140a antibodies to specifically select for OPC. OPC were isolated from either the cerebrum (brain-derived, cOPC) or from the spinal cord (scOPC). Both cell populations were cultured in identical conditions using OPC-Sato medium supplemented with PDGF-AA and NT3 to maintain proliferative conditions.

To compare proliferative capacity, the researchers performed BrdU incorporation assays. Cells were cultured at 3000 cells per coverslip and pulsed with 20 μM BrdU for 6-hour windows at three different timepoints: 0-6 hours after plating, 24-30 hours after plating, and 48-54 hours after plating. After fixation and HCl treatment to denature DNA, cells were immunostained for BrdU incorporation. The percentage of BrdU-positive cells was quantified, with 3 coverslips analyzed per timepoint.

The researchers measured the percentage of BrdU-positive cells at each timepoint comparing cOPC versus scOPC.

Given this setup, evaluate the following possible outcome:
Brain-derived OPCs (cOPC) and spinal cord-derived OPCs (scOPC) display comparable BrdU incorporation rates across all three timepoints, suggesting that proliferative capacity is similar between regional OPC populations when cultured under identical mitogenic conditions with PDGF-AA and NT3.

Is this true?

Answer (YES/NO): YES